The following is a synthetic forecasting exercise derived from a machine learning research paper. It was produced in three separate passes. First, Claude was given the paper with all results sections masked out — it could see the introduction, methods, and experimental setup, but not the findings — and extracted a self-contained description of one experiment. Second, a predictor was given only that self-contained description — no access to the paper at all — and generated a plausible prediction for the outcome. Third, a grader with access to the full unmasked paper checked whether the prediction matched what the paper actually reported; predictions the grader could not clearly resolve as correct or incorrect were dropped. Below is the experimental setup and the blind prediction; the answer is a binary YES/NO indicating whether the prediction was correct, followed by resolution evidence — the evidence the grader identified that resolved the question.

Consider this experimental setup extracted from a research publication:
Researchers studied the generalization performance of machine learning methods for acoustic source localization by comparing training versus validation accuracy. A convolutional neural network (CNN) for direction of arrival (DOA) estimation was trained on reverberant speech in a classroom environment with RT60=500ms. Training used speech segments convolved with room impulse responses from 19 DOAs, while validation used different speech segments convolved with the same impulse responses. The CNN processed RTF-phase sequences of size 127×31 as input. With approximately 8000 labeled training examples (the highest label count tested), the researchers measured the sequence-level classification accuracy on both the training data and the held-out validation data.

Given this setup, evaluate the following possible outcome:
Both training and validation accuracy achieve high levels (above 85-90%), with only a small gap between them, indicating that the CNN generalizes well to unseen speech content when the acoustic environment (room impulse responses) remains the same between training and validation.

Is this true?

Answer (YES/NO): NO